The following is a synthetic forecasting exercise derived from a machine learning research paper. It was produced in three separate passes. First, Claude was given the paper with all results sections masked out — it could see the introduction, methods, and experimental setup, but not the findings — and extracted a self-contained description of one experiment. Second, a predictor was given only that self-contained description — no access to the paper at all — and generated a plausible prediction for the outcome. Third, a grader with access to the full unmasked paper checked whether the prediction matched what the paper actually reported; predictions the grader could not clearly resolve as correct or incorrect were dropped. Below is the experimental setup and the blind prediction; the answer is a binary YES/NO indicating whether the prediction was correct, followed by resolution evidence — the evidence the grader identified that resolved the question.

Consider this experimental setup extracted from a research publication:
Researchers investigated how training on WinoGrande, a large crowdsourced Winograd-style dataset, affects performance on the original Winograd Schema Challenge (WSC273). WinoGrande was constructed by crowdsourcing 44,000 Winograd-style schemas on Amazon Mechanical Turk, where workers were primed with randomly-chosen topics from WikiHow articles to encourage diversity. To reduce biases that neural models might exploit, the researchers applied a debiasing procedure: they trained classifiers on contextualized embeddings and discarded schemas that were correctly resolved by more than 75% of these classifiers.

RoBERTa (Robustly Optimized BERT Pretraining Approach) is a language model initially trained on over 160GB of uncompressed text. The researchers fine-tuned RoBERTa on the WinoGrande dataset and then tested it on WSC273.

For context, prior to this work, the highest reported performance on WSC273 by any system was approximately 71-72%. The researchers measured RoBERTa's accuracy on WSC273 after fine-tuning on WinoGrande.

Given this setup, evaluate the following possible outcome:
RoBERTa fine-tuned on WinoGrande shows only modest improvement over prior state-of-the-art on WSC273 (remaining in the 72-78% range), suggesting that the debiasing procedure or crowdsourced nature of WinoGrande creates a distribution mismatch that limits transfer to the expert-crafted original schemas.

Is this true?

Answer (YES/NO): NO